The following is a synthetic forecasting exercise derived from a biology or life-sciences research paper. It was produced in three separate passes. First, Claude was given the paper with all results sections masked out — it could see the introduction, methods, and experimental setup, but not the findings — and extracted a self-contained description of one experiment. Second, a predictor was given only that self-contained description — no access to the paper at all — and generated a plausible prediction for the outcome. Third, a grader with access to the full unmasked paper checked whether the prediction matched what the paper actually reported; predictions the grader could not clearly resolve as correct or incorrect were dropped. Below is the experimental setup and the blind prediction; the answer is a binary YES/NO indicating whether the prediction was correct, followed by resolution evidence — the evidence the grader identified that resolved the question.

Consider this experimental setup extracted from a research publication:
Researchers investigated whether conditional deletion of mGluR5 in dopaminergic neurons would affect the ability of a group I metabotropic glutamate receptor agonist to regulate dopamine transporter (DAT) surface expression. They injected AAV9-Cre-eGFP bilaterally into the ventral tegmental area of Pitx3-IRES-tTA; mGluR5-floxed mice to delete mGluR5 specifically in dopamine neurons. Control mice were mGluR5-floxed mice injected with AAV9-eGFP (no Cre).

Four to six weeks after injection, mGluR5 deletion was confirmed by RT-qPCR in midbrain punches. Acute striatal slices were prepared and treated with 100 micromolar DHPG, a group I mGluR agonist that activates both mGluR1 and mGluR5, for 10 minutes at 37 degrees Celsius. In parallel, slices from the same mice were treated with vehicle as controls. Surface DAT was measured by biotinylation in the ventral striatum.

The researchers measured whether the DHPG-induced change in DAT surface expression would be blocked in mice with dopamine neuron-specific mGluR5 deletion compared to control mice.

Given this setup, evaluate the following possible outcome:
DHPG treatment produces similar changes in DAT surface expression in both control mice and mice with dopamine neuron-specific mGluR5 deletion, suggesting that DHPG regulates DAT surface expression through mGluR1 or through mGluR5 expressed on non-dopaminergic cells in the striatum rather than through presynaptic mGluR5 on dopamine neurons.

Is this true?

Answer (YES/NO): NO